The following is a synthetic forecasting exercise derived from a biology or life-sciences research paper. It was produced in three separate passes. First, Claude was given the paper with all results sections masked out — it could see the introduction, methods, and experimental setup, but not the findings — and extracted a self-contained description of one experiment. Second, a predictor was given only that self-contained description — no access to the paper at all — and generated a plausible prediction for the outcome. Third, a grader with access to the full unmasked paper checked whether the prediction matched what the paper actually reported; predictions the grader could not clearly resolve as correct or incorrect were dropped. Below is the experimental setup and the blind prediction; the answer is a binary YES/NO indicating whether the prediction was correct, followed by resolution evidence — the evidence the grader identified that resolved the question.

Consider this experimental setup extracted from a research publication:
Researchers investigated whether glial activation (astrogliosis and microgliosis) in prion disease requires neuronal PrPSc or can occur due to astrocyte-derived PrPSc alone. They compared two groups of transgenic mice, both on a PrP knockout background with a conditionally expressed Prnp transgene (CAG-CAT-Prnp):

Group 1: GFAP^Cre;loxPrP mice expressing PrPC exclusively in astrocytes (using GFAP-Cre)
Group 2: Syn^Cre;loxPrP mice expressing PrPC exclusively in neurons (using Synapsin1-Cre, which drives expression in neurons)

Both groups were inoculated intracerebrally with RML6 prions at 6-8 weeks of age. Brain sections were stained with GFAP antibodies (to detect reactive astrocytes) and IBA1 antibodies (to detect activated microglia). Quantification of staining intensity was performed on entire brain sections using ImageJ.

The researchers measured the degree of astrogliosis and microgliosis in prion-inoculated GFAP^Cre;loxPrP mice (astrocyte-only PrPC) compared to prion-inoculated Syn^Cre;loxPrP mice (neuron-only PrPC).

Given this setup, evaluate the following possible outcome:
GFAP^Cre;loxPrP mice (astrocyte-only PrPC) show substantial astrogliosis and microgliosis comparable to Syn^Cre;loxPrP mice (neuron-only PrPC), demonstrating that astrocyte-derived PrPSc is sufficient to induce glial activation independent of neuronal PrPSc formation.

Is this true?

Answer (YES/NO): NO